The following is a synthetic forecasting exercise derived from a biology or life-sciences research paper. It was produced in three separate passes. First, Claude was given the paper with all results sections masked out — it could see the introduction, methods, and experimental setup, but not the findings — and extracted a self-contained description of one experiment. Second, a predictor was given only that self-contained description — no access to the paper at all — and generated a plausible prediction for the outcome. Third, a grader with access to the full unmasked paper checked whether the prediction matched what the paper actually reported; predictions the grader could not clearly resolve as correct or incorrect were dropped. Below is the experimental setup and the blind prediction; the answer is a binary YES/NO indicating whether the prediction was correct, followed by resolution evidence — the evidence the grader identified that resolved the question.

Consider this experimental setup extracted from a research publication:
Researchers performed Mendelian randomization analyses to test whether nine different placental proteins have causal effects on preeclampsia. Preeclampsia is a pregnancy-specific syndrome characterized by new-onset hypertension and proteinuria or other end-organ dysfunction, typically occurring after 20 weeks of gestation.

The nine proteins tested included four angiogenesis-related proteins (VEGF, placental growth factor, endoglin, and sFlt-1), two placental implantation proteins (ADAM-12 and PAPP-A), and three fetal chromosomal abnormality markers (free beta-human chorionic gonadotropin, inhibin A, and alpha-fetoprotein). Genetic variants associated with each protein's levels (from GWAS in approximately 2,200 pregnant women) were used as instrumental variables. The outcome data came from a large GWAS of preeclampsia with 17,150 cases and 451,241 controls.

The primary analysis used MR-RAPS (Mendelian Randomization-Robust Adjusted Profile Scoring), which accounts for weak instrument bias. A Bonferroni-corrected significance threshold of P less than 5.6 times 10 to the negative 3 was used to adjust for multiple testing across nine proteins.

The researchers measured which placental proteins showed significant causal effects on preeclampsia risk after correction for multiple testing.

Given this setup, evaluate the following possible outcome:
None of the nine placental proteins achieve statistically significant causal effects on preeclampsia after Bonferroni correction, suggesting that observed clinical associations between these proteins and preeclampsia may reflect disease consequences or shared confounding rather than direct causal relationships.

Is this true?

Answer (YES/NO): YES